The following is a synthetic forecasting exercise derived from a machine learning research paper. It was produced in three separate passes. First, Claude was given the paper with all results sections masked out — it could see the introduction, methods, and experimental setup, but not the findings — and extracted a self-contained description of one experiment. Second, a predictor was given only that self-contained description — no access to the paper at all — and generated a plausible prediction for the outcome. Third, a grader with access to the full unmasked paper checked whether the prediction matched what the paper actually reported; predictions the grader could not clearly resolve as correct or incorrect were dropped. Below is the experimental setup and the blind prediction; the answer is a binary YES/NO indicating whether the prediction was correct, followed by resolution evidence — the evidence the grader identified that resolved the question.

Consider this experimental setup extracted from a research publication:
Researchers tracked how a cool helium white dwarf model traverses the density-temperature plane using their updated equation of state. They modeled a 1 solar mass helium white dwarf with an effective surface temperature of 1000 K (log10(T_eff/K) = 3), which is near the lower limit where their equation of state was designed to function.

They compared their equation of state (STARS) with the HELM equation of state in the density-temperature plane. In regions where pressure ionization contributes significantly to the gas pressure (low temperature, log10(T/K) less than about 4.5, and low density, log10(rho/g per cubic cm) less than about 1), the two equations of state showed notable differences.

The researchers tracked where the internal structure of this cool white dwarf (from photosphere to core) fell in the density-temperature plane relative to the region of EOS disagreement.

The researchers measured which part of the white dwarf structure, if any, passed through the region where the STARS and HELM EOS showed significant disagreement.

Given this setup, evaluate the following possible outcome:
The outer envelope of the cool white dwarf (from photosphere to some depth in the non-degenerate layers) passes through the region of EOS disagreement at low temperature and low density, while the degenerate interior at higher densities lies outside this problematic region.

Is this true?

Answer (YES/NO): NO